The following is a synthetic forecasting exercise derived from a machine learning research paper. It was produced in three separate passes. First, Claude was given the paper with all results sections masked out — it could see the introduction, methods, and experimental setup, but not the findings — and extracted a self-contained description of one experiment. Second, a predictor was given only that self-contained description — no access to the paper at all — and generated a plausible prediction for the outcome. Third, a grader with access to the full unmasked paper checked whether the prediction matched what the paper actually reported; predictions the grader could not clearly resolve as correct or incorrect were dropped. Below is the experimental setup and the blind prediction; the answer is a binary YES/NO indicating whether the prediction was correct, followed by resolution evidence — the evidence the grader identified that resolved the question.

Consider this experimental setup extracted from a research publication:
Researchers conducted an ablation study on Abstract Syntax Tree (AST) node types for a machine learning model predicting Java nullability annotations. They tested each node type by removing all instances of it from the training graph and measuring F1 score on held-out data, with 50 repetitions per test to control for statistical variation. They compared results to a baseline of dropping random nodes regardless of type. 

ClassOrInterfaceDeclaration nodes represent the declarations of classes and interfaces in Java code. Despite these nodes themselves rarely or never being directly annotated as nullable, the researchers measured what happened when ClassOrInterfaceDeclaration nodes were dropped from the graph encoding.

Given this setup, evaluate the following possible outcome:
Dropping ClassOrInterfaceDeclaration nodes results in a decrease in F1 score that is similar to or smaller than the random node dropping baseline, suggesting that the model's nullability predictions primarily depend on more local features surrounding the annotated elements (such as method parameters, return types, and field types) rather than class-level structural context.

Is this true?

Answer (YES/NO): NO